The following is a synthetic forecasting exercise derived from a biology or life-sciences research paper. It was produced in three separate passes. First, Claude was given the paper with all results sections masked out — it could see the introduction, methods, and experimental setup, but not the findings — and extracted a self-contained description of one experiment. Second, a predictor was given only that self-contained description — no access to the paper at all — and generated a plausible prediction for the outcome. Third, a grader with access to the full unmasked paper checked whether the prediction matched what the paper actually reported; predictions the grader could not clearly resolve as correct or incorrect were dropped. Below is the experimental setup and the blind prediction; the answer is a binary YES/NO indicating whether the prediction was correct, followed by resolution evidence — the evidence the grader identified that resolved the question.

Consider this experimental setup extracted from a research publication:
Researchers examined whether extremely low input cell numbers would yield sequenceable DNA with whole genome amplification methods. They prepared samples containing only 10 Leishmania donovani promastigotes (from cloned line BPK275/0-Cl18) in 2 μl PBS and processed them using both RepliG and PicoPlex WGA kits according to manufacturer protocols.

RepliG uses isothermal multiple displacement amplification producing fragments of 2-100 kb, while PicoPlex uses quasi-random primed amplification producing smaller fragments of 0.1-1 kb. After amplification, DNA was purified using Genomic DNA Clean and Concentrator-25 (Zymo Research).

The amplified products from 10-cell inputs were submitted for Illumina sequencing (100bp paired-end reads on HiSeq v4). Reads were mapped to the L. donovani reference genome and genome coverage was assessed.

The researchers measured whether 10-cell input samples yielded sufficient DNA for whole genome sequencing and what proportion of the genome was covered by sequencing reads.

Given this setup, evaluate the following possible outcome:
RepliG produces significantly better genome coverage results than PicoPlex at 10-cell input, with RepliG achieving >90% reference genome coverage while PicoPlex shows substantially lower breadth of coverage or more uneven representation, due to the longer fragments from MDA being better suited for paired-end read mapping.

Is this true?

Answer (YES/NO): NO